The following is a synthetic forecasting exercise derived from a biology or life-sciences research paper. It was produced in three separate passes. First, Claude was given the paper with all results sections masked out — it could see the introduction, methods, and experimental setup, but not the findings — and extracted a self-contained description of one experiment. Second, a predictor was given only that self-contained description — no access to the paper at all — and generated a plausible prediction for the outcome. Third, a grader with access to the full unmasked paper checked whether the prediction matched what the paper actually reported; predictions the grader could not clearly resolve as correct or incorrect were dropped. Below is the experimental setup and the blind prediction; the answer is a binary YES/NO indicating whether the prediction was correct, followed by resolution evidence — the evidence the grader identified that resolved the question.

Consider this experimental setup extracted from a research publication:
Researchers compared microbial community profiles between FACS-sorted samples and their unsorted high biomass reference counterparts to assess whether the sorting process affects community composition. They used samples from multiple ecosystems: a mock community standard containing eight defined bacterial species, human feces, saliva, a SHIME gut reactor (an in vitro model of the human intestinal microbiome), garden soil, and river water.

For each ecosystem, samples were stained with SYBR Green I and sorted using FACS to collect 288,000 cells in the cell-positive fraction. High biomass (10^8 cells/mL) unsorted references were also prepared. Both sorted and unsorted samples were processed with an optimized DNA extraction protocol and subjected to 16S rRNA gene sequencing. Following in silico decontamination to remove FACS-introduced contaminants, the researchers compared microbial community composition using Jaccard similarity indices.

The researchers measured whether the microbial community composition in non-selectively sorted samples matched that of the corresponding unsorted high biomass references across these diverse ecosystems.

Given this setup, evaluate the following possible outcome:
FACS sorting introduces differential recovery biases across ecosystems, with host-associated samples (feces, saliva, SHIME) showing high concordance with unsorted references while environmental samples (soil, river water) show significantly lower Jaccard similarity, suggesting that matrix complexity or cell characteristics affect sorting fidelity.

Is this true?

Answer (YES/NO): NO